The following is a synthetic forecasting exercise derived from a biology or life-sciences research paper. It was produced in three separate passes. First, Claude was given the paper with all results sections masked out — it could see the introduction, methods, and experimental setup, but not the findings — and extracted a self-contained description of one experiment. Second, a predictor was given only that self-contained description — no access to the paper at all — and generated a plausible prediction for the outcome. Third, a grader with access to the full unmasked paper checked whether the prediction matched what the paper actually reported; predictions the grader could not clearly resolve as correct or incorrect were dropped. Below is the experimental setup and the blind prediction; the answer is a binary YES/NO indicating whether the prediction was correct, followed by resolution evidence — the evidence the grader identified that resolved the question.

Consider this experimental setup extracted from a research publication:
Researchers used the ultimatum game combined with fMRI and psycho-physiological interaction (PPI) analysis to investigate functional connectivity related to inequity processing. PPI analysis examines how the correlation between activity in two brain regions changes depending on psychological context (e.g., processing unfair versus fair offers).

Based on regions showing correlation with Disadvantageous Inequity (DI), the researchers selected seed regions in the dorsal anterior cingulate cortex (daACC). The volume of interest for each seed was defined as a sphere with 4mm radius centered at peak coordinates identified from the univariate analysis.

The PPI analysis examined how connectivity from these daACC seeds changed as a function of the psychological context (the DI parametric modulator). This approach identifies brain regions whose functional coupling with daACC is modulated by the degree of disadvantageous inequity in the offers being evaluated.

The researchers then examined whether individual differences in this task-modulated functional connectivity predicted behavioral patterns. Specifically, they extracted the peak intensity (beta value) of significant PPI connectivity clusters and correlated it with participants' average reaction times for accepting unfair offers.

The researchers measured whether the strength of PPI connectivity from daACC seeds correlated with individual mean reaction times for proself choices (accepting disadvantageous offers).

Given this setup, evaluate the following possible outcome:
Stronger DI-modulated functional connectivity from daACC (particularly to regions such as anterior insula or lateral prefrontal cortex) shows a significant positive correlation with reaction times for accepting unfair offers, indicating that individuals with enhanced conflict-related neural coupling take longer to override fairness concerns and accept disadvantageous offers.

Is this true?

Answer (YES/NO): NO